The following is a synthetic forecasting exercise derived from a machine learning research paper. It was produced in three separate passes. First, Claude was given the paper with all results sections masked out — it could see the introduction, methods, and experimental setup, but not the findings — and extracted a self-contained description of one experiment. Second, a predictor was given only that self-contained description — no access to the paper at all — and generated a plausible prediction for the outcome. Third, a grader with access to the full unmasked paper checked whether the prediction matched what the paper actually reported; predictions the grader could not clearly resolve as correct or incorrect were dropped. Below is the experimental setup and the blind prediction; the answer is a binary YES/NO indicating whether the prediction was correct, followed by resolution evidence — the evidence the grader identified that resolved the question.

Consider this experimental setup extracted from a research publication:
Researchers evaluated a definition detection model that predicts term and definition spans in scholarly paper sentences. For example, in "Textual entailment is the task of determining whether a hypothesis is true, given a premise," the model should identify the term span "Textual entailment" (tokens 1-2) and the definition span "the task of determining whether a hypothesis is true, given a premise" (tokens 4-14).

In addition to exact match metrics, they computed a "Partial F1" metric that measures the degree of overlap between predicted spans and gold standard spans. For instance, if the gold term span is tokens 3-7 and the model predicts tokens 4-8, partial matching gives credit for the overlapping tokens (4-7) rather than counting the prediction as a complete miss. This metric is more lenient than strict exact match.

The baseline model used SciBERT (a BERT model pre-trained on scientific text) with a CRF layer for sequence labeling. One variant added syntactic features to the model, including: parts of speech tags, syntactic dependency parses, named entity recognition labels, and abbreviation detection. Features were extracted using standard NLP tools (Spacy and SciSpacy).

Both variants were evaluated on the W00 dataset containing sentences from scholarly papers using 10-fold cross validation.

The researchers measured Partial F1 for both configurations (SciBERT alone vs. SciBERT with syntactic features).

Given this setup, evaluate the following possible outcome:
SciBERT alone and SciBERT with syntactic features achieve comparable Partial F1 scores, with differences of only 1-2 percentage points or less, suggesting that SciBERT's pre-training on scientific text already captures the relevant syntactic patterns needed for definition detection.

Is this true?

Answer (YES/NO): YES